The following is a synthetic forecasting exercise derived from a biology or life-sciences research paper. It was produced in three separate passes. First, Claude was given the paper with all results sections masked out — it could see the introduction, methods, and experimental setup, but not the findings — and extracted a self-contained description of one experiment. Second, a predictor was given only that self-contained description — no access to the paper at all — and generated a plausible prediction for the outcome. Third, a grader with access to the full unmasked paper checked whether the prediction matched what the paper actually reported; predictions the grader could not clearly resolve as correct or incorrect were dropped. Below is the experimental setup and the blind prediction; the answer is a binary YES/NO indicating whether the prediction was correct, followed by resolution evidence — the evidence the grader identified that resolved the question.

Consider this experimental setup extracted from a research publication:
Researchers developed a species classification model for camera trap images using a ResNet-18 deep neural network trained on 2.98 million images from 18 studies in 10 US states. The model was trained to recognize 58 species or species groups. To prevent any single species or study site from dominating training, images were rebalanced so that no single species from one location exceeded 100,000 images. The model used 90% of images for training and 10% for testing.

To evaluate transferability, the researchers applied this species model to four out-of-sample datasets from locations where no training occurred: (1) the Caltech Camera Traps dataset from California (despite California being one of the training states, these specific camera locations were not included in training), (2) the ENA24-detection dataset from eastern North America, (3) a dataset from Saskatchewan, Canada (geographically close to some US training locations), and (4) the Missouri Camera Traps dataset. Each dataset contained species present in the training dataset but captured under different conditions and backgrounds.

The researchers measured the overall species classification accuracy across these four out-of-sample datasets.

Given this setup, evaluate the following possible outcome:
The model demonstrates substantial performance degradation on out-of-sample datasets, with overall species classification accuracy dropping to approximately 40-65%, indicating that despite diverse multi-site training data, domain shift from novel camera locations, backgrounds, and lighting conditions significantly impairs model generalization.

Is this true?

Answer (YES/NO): NO